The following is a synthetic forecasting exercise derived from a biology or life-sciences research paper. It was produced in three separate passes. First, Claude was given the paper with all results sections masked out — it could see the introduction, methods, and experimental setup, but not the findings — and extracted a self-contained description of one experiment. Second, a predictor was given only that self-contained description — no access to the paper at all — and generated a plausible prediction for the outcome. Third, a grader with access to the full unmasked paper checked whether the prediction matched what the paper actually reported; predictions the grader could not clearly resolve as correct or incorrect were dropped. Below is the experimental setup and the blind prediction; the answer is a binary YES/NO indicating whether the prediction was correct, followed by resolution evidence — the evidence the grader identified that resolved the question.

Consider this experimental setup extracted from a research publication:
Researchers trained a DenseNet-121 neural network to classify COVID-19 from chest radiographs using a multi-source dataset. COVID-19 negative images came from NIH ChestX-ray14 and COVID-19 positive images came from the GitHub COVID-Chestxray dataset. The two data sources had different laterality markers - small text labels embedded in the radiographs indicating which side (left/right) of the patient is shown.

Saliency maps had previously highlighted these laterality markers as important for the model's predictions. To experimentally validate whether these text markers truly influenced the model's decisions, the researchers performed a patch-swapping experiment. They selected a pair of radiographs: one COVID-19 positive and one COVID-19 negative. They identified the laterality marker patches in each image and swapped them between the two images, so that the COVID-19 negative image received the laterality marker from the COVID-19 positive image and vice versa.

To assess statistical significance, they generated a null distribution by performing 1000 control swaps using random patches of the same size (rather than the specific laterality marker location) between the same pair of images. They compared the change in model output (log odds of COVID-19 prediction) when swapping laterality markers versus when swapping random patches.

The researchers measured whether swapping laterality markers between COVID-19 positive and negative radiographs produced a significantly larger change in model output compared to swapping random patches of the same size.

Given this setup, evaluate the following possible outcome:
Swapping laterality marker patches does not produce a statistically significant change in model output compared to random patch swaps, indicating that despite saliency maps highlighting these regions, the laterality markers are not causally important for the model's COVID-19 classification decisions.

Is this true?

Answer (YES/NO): NO